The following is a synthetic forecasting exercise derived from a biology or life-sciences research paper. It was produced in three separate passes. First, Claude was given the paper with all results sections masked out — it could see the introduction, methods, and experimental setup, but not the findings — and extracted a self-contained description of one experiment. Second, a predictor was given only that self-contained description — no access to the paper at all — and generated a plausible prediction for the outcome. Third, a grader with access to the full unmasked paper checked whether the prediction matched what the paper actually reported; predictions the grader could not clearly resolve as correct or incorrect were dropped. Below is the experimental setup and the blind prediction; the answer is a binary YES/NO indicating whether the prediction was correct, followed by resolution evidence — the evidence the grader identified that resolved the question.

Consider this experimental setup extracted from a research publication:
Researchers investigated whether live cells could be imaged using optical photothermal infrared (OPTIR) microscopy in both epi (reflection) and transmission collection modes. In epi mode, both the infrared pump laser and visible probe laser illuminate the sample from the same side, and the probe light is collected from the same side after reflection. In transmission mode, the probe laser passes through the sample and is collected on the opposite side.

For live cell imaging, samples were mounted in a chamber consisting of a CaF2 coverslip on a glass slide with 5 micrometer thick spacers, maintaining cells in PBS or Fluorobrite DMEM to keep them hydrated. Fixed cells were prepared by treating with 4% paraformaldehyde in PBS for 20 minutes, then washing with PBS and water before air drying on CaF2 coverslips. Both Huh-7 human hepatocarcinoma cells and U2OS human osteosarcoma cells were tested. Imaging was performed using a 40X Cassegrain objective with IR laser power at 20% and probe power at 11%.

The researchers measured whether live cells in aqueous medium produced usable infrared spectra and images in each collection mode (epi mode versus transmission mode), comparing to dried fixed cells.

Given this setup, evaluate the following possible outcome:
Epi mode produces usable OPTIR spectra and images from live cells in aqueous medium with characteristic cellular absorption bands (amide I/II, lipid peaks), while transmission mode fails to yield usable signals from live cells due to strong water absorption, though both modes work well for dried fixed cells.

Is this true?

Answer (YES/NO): NO